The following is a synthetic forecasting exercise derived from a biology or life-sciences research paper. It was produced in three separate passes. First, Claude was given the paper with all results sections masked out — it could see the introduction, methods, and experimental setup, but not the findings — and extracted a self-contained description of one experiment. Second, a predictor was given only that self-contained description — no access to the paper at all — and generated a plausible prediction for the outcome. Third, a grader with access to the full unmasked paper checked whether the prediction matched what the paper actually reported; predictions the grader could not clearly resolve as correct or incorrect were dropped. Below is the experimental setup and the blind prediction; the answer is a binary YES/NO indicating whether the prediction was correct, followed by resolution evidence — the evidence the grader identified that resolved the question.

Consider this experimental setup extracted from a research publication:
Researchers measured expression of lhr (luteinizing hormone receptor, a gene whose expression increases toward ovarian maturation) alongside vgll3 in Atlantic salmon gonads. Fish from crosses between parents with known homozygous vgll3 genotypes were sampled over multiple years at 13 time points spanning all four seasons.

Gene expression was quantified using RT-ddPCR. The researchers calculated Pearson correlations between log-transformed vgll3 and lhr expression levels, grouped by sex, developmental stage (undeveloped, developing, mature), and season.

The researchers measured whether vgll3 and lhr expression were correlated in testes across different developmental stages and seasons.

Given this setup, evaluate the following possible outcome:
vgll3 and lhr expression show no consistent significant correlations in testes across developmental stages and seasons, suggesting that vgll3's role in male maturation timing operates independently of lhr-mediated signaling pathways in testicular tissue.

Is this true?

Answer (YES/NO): NO